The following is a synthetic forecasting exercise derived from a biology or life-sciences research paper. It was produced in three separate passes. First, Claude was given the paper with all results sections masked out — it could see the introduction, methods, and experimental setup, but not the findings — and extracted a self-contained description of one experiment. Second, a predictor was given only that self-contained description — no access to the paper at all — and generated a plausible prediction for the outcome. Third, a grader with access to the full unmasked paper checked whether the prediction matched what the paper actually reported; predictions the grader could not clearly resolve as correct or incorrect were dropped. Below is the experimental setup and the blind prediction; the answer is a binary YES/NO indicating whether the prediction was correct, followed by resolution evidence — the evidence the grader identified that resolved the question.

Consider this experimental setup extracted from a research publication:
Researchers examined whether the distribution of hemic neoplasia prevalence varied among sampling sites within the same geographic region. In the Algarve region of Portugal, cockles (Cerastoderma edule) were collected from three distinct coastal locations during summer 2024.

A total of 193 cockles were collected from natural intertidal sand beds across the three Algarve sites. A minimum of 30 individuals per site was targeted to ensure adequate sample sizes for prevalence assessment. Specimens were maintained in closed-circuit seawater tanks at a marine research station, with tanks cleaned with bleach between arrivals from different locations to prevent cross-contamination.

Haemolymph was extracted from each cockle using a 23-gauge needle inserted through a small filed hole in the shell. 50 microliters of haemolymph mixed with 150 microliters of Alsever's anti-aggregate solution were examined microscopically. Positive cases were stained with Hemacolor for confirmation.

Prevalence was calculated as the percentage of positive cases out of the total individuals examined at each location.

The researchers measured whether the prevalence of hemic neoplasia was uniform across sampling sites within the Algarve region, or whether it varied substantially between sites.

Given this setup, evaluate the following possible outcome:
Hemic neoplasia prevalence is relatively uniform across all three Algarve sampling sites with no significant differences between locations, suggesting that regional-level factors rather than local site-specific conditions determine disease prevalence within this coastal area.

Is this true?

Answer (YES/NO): NO